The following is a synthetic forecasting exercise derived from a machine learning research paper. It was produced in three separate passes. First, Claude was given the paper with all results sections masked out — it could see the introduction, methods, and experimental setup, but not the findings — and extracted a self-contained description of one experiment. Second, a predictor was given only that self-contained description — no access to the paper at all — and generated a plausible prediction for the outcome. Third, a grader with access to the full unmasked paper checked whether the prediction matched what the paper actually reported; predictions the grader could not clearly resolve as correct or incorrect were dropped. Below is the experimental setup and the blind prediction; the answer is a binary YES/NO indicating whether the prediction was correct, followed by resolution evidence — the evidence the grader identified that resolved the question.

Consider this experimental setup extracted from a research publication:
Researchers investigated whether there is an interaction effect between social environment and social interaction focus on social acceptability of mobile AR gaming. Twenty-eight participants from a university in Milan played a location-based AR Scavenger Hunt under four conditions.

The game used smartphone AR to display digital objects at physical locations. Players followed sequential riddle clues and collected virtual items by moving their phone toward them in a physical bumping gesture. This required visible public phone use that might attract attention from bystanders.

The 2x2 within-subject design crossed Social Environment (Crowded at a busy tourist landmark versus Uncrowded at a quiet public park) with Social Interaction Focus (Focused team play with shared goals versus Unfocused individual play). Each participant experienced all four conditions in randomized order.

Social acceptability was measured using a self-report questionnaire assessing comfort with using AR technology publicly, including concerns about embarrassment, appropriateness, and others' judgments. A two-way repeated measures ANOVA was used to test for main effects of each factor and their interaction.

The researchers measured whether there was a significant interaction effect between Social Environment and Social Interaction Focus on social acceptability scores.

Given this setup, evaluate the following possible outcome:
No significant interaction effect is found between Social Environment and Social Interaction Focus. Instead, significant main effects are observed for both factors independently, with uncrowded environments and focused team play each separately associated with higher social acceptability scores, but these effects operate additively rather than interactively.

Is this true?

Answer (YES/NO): NO